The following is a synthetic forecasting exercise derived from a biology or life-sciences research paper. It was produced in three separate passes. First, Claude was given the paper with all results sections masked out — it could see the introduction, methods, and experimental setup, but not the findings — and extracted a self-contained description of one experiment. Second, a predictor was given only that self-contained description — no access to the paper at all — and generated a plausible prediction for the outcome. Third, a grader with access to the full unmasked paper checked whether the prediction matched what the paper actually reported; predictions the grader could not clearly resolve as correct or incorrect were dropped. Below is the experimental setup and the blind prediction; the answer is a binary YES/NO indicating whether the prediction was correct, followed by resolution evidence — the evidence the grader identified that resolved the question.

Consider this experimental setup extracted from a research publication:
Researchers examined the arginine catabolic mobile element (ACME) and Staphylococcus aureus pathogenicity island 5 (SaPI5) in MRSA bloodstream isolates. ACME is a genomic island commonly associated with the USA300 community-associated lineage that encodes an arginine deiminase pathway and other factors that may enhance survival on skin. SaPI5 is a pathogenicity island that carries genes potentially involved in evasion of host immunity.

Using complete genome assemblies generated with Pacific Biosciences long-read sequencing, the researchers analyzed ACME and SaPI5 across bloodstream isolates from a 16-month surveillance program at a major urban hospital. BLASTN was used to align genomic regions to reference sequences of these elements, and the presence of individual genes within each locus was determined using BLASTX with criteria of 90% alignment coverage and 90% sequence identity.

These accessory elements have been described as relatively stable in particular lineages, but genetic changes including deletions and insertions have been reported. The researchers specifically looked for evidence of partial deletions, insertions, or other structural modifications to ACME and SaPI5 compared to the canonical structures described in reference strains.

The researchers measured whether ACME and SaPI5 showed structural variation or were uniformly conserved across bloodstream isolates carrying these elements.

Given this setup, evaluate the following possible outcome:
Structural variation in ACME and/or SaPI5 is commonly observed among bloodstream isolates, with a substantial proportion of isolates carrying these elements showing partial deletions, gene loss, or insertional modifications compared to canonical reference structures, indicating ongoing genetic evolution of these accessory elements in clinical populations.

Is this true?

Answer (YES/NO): YES